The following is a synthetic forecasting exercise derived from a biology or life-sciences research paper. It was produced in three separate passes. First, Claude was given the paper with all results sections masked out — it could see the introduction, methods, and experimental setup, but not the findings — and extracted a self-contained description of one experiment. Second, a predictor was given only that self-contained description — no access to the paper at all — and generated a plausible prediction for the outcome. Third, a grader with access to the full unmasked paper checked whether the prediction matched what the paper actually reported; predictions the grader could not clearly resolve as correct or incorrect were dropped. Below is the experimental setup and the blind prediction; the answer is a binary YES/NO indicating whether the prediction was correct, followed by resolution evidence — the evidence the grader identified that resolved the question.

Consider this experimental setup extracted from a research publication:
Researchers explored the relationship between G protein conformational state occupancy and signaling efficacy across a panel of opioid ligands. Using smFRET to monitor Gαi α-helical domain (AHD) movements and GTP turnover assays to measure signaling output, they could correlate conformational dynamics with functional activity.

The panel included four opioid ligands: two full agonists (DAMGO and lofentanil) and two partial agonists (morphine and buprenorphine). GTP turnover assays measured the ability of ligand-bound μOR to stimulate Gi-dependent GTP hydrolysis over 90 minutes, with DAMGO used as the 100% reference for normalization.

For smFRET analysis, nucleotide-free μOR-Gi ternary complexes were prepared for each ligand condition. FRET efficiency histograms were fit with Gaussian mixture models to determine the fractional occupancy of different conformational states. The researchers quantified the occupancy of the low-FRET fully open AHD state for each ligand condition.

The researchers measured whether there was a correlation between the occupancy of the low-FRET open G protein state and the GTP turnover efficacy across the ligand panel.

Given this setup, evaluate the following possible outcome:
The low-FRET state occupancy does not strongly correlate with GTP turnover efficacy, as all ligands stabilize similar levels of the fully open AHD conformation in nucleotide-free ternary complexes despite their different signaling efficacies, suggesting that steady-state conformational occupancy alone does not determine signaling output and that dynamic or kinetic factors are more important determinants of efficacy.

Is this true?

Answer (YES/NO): NO